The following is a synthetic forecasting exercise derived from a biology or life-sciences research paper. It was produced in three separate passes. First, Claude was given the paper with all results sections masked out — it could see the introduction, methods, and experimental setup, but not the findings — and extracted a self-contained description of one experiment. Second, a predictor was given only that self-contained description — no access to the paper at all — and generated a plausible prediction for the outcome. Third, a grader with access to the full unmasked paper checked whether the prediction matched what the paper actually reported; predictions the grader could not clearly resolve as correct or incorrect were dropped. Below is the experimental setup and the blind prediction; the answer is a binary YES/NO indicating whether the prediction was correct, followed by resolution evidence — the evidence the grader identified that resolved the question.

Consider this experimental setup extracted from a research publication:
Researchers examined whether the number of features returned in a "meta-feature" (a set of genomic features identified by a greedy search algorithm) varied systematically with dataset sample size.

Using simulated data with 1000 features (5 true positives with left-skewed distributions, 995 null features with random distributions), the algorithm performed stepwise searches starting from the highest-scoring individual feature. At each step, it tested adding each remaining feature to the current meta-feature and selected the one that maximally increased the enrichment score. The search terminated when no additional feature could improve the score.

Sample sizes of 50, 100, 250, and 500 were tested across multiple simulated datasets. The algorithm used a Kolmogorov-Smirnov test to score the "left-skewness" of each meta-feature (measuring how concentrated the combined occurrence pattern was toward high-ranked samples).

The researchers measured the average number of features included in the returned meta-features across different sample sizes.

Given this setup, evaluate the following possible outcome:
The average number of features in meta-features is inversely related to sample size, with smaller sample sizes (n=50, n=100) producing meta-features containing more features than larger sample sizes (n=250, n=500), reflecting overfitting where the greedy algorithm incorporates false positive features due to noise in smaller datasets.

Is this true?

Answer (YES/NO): NO